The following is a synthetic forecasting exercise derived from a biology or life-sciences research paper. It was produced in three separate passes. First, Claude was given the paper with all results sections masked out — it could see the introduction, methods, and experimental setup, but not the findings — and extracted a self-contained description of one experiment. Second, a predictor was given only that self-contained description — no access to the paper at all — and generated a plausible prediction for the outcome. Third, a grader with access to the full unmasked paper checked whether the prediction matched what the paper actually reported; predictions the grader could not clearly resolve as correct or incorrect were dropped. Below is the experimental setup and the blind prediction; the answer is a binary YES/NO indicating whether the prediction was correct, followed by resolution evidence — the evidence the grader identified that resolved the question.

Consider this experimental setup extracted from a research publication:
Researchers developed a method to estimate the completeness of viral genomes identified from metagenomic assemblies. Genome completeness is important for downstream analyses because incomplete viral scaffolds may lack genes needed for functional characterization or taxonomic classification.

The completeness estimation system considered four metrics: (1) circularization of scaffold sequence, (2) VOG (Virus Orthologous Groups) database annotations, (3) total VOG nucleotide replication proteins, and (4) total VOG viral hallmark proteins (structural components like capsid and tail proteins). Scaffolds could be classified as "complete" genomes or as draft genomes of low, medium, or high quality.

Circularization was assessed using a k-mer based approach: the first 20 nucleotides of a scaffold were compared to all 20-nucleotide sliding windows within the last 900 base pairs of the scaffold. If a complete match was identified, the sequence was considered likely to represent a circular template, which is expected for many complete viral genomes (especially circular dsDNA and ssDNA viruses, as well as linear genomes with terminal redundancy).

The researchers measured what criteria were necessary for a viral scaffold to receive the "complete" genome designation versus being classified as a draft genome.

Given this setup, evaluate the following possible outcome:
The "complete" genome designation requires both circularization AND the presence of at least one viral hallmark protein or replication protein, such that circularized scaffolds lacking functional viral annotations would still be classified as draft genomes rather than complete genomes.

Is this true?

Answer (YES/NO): NO